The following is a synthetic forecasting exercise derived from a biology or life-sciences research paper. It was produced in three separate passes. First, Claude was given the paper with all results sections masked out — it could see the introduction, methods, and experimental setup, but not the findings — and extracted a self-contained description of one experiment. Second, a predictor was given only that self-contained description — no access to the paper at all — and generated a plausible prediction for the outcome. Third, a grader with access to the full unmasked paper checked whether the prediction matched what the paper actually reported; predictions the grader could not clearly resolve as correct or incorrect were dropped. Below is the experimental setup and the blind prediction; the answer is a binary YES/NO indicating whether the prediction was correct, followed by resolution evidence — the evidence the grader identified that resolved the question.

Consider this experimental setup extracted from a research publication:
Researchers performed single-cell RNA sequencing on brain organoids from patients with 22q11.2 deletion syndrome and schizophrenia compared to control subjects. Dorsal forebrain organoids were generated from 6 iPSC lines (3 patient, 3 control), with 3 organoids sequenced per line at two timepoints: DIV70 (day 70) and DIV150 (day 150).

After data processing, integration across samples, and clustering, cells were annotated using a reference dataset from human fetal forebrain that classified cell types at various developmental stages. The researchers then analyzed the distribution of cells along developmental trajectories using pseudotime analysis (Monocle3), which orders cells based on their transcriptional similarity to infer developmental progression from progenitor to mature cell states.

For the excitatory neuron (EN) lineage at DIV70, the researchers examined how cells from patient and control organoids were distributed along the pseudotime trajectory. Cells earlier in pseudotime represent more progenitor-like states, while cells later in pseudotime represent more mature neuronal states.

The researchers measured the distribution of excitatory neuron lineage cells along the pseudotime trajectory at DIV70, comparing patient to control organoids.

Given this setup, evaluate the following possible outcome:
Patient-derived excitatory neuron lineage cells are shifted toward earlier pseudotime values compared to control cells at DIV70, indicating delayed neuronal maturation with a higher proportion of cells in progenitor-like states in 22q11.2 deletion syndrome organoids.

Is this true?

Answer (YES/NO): YES